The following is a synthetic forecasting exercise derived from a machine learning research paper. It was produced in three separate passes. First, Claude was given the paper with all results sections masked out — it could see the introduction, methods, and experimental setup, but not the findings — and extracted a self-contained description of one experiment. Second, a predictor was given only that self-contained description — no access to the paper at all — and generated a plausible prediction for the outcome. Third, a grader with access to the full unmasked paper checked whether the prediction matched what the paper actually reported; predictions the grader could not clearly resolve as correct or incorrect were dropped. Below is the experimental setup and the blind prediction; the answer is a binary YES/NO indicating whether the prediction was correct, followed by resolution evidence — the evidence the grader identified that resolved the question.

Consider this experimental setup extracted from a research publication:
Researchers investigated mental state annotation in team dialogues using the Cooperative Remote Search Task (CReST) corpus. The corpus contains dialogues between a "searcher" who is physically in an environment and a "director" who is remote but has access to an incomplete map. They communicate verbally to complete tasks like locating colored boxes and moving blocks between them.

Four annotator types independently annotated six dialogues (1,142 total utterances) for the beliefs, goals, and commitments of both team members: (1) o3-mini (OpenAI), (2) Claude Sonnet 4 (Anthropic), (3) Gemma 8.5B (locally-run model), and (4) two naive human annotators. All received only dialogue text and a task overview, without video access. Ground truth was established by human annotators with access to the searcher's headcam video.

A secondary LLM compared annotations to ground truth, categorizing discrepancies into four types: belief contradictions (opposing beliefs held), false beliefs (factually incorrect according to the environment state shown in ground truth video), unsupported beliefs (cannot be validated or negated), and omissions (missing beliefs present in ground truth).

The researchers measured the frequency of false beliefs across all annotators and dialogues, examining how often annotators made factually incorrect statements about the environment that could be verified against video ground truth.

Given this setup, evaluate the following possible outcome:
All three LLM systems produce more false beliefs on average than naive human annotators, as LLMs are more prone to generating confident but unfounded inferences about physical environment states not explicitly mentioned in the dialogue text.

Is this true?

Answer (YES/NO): YES